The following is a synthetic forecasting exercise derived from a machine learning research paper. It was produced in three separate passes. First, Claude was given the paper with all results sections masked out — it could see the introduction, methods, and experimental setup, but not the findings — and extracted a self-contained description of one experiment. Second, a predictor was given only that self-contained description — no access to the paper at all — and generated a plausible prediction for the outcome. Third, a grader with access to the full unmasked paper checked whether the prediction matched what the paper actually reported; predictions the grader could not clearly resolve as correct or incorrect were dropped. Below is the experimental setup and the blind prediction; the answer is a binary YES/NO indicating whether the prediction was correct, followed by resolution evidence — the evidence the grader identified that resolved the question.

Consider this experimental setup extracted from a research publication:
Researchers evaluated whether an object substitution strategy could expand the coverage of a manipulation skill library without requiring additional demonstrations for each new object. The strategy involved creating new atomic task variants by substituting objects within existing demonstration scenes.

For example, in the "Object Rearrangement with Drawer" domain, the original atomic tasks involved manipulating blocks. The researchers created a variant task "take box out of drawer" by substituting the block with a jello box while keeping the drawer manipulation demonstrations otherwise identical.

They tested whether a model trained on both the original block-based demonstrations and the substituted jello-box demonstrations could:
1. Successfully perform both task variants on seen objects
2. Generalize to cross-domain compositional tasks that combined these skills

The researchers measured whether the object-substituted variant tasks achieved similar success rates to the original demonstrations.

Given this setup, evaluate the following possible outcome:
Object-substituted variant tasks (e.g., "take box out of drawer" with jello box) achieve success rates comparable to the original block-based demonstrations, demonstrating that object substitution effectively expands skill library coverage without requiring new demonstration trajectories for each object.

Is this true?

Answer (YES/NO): YES